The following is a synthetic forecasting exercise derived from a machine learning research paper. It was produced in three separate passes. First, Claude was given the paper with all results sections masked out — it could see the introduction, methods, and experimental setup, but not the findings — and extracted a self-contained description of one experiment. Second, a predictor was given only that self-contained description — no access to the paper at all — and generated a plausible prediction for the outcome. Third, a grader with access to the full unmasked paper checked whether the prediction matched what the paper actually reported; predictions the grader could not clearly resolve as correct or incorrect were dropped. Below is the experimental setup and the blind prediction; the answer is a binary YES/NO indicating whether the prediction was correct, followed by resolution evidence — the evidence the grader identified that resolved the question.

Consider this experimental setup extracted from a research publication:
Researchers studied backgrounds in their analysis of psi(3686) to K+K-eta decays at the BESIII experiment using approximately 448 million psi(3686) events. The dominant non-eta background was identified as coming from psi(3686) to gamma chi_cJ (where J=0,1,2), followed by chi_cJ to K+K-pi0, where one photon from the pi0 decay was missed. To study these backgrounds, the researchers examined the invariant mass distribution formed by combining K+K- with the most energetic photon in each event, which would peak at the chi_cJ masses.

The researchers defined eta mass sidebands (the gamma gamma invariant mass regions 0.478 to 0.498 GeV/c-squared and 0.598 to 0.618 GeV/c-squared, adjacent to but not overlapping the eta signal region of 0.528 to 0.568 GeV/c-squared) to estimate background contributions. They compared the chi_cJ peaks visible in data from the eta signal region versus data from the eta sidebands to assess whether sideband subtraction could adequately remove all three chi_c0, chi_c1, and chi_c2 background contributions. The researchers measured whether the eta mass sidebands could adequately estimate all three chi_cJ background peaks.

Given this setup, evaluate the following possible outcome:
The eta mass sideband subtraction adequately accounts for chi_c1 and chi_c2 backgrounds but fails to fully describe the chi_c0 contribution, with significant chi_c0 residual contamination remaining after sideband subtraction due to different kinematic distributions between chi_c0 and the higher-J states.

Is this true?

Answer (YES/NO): NO